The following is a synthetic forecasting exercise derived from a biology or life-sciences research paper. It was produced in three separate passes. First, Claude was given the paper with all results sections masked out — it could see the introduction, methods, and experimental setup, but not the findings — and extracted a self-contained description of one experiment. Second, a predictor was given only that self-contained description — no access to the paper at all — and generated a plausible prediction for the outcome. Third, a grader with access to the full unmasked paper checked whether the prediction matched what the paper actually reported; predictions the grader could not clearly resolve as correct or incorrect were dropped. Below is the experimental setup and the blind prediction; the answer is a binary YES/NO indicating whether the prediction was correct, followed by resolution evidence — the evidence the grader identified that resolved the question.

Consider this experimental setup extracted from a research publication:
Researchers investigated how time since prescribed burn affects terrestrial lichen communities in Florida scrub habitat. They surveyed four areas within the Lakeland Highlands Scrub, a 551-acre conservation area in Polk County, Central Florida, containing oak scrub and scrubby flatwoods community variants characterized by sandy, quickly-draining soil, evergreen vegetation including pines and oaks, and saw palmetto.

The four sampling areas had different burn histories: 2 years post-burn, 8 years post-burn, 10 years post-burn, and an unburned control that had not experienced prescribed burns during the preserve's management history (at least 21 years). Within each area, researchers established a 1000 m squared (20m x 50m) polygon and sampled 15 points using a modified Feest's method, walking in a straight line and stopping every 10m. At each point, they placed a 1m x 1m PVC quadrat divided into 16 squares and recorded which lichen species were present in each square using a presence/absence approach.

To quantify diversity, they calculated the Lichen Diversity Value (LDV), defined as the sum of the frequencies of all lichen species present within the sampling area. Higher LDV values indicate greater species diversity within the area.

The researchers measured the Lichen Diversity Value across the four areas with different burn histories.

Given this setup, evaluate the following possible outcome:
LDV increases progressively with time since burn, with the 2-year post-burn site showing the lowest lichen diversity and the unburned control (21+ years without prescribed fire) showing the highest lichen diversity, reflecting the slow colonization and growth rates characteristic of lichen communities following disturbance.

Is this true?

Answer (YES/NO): NO